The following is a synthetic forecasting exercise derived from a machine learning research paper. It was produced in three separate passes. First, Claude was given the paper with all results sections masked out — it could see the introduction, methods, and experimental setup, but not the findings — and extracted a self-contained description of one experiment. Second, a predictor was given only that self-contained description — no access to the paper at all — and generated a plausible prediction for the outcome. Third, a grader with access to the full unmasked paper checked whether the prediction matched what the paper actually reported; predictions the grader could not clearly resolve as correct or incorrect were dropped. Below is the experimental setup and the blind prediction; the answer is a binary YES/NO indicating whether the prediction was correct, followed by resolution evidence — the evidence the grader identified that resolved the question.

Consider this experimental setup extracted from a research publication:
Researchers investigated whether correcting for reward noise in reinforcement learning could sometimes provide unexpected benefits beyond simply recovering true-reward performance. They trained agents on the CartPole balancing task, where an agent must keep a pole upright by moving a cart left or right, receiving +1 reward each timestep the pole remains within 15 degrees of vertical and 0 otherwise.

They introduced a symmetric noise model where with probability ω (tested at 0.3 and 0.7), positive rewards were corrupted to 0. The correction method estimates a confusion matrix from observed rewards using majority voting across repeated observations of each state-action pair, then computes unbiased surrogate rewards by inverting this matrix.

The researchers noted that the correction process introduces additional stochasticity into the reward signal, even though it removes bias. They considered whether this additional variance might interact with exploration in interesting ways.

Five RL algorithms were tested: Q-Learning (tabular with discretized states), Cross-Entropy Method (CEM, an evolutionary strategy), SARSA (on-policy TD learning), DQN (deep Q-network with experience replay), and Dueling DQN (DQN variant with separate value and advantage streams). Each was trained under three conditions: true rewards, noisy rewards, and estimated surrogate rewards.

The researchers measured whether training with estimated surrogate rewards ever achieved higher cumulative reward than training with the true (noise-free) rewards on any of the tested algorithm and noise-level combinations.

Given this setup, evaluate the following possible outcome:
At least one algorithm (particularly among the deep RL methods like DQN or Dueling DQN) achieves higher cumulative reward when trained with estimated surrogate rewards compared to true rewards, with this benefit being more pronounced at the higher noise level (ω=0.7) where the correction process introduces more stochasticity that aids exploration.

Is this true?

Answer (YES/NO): NO